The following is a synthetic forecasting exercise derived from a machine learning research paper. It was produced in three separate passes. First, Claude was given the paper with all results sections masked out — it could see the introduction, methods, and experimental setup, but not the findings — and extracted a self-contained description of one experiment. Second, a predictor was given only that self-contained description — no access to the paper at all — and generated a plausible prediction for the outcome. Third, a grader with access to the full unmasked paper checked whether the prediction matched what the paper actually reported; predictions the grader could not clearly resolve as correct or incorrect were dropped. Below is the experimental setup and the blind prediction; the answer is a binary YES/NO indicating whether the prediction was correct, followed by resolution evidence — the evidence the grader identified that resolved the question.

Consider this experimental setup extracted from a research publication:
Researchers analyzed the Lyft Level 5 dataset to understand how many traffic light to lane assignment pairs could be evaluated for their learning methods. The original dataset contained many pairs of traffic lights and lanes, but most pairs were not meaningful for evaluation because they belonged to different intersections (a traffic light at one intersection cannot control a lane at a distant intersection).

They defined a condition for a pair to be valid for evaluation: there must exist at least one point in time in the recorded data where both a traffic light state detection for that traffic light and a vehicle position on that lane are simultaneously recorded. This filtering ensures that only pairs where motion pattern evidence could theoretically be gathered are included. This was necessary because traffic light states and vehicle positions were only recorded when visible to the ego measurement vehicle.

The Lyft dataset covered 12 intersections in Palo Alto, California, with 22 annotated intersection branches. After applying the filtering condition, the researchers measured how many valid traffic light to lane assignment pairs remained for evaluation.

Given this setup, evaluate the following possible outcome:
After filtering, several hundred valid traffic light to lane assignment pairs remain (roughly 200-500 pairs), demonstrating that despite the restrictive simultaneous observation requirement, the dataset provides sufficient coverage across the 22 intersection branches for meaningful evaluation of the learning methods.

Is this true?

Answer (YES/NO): YES